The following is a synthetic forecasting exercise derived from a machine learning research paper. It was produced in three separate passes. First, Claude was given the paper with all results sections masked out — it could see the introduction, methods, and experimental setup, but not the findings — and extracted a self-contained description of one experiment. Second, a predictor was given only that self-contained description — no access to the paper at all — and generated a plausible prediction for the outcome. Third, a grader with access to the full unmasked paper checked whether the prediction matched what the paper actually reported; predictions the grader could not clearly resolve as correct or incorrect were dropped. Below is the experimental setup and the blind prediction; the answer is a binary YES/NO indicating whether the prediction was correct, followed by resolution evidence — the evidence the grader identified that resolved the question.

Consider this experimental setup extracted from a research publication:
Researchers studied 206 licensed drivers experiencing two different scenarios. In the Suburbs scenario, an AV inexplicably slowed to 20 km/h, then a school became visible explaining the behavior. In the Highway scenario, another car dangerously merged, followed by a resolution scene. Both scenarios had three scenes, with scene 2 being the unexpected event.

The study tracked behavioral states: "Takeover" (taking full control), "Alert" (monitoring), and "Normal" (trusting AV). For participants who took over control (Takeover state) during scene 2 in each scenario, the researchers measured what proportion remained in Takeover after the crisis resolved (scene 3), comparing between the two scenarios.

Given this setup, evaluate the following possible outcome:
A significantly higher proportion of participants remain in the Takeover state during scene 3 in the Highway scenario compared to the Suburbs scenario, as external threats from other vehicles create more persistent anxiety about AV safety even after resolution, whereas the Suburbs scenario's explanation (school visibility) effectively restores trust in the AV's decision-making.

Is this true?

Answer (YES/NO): YES